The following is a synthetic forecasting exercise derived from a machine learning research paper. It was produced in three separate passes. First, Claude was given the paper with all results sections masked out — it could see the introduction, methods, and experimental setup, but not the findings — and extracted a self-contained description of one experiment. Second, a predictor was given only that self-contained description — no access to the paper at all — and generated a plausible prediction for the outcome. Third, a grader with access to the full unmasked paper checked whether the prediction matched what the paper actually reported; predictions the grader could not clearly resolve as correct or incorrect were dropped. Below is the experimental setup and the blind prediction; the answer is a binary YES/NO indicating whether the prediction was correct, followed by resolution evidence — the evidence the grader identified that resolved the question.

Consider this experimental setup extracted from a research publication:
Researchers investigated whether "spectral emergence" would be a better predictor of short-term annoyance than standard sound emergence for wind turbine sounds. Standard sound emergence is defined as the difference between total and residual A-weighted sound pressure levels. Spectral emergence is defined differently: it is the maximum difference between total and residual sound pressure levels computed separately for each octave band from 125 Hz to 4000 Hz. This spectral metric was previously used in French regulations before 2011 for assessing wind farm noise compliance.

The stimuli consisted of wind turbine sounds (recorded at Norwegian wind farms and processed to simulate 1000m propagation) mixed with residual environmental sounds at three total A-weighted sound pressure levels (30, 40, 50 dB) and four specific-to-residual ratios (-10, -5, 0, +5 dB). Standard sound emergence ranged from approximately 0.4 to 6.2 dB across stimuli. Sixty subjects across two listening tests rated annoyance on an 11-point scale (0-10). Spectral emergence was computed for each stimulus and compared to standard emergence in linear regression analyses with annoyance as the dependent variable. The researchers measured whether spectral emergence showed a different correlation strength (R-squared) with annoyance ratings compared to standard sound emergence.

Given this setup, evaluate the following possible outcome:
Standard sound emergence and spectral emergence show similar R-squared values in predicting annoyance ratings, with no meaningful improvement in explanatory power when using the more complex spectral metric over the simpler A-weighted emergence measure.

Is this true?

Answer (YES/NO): NO